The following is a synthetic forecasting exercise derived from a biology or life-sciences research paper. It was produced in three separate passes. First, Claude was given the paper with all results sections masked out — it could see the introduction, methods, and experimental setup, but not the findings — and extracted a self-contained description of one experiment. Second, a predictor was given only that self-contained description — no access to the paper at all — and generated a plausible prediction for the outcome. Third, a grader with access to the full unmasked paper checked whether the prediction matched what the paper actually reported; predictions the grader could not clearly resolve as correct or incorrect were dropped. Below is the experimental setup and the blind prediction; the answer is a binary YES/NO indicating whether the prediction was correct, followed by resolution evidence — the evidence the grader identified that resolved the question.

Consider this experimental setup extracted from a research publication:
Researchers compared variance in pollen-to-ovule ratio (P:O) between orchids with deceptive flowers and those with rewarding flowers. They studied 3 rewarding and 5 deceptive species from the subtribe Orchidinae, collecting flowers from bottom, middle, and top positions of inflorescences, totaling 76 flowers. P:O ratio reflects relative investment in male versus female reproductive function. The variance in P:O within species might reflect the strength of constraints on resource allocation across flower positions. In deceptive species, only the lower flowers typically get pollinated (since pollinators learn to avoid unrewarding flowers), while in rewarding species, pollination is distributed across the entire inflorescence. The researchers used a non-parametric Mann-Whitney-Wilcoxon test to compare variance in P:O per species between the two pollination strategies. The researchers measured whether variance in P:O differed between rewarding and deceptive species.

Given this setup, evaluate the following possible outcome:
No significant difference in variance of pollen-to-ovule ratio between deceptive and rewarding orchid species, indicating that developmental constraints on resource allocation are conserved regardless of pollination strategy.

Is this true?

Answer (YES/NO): NO